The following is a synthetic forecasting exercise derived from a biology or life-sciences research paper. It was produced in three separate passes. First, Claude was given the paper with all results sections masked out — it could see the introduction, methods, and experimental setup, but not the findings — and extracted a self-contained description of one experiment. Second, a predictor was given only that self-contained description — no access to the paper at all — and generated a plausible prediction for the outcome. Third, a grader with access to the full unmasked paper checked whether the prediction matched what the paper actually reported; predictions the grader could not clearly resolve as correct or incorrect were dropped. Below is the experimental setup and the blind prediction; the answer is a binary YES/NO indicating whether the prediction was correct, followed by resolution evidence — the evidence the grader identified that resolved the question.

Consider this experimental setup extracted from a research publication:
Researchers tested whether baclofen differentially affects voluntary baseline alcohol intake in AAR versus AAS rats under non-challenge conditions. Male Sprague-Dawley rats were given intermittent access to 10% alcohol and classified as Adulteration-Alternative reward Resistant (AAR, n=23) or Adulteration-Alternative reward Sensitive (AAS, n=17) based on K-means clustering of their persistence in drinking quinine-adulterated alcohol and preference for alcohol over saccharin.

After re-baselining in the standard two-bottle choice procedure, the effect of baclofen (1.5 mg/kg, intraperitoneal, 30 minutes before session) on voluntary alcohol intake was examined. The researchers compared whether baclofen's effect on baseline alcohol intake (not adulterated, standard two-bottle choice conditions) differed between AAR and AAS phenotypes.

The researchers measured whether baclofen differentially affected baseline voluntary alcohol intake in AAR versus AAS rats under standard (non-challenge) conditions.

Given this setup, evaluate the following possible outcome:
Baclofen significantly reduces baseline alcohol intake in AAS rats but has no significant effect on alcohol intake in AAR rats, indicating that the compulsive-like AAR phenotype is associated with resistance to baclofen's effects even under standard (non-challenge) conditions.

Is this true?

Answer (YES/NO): NO